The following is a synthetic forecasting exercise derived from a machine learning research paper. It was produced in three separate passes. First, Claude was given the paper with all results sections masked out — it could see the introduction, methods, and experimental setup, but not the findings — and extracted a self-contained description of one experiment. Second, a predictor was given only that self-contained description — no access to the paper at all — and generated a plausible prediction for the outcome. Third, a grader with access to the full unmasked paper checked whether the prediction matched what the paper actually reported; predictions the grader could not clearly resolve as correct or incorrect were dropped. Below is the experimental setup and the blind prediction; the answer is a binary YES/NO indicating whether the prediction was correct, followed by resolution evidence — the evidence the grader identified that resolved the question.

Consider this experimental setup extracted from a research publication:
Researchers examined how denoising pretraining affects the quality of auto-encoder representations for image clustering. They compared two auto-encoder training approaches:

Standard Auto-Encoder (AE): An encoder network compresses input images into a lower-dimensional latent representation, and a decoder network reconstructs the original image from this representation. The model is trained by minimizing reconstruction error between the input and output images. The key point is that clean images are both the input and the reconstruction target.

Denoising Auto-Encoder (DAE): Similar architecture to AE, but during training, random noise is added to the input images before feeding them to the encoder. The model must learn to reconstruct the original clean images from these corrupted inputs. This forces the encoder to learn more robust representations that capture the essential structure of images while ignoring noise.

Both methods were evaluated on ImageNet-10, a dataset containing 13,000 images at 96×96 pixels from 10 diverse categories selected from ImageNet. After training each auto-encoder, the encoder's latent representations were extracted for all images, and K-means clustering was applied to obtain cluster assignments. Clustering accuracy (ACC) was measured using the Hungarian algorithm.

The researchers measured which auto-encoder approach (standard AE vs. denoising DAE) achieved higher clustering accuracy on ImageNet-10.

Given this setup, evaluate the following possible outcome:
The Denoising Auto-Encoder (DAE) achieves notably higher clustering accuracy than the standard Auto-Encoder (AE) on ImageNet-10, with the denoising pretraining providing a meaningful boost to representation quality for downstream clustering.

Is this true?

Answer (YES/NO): NO